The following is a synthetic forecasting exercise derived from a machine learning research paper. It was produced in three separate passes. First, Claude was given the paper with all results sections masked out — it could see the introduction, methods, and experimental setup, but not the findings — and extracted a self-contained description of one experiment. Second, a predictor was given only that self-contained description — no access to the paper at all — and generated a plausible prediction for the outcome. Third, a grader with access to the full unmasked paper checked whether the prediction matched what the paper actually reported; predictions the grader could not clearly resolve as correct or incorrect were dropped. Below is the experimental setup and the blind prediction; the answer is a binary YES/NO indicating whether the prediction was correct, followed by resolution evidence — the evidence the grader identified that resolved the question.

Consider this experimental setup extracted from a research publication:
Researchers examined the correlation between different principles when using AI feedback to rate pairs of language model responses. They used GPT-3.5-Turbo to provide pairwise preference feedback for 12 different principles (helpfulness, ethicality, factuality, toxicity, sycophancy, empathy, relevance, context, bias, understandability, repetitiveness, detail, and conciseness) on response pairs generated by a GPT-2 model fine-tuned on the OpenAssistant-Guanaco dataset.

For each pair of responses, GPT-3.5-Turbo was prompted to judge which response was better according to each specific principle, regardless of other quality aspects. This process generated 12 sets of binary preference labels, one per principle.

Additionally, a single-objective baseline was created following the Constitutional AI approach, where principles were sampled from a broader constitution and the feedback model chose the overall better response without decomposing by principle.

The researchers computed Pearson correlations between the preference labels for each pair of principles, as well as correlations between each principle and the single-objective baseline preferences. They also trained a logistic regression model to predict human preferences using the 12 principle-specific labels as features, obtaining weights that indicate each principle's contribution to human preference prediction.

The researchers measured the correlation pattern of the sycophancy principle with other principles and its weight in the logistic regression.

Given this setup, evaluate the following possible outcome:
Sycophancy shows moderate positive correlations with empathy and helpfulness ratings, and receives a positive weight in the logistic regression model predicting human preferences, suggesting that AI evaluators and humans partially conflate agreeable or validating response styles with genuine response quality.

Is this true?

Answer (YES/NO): NO